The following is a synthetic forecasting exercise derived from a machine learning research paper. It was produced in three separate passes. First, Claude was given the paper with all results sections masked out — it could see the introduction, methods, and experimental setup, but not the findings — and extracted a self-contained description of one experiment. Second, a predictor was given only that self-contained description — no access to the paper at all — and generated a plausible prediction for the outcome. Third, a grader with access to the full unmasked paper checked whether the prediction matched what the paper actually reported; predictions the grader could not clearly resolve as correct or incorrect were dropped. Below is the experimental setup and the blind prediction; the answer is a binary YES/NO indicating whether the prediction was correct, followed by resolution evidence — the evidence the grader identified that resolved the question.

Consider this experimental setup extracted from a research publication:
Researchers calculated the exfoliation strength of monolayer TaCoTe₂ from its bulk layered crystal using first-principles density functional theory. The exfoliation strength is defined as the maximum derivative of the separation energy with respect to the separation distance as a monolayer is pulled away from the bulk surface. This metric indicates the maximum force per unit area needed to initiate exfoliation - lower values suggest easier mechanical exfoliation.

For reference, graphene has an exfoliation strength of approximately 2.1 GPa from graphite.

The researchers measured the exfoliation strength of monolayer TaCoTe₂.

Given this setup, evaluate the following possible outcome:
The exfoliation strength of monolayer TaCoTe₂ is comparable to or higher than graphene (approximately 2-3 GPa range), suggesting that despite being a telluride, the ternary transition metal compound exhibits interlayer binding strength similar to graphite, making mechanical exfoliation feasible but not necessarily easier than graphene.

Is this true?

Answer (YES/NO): NO